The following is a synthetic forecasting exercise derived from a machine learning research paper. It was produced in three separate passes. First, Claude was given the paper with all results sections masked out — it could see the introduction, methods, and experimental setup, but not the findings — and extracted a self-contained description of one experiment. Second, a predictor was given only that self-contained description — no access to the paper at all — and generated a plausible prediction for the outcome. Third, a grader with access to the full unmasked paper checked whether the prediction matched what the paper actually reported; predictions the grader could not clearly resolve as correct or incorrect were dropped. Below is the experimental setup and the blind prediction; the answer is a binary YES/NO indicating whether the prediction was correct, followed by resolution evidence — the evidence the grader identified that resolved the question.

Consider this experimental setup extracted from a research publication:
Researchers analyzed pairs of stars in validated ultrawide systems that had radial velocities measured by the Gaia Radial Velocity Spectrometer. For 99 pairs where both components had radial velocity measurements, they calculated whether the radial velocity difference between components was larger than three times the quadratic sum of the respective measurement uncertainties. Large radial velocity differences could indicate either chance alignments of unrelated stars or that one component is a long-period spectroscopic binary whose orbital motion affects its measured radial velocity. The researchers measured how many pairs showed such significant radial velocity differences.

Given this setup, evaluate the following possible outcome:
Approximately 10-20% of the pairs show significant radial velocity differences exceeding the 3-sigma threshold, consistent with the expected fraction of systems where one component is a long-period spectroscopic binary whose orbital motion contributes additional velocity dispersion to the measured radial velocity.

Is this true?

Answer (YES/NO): NO